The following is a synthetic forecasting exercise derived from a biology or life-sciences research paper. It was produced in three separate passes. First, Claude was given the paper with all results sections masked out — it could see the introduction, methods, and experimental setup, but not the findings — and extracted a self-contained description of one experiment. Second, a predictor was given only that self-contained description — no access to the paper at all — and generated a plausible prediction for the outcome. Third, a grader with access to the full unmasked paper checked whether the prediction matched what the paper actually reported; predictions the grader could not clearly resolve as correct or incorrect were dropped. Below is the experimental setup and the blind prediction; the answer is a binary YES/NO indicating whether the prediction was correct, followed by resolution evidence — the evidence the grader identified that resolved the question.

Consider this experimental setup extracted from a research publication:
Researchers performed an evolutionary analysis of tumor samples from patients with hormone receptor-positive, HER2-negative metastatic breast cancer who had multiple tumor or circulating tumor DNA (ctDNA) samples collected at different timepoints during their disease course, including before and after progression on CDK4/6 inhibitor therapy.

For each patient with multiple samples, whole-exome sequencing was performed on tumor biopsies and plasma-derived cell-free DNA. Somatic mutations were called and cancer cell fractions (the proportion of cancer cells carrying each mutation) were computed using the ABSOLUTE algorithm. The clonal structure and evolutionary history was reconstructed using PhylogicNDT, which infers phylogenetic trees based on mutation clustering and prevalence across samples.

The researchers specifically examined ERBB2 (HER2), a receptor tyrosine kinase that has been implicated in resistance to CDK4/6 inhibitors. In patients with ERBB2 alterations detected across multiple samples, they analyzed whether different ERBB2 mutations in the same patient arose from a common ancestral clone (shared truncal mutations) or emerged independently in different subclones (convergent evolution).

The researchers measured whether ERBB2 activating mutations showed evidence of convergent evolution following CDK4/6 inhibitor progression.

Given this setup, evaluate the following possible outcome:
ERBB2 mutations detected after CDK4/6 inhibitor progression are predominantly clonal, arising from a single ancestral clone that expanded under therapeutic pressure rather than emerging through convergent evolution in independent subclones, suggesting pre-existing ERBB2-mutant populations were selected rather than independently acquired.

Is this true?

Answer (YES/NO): NO